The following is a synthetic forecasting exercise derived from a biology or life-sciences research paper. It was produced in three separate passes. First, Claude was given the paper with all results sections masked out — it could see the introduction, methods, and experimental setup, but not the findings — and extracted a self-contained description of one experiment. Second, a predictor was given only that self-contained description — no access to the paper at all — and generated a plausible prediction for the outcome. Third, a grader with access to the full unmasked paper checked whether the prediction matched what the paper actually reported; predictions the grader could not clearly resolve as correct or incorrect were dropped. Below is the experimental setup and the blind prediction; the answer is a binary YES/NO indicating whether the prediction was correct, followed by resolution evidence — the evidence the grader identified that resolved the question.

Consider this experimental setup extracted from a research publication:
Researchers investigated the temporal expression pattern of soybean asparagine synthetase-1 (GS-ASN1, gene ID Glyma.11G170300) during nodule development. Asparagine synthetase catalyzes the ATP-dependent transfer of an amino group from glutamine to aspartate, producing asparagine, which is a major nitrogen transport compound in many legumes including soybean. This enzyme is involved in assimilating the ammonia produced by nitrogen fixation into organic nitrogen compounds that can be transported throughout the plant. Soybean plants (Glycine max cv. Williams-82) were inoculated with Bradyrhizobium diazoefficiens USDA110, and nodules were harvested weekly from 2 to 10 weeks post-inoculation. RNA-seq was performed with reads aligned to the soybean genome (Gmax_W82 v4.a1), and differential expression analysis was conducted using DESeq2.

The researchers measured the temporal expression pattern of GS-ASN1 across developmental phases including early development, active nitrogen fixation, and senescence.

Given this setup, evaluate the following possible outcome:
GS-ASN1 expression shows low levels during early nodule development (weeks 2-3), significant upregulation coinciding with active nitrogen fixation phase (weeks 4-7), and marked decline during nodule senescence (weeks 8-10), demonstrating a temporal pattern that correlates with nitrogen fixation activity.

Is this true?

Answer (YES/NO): NO